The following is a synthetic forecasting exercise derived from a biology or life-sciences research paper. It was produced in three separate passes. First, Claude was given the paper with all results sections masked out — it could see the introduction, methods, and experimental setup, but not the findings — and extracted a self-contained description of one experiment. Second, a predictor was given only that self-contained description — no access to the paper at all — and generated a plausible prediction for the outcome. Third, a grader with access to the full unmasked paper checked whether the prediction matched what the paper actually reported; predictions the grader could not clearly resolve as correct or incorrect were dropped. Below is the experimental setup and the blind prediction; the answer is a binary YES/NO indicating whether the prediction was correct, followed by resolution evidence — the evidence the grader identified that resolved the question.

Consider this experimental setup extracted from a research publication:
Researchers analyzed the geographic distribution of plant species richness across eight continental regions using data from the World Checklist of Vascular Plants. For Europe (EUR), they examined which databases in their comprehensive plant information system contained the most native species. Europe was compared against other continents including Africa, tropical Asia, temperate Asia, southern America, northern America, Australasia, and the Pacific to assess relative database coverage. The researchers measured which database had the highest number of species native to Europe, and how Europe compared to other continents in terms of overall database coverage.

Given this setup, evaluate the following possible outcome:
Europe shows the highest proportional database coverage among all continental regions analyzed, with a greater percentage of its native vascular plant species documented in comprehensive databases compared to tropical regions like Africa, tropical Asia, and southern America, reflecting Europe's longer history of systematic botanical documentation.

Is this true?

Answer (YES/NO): NO